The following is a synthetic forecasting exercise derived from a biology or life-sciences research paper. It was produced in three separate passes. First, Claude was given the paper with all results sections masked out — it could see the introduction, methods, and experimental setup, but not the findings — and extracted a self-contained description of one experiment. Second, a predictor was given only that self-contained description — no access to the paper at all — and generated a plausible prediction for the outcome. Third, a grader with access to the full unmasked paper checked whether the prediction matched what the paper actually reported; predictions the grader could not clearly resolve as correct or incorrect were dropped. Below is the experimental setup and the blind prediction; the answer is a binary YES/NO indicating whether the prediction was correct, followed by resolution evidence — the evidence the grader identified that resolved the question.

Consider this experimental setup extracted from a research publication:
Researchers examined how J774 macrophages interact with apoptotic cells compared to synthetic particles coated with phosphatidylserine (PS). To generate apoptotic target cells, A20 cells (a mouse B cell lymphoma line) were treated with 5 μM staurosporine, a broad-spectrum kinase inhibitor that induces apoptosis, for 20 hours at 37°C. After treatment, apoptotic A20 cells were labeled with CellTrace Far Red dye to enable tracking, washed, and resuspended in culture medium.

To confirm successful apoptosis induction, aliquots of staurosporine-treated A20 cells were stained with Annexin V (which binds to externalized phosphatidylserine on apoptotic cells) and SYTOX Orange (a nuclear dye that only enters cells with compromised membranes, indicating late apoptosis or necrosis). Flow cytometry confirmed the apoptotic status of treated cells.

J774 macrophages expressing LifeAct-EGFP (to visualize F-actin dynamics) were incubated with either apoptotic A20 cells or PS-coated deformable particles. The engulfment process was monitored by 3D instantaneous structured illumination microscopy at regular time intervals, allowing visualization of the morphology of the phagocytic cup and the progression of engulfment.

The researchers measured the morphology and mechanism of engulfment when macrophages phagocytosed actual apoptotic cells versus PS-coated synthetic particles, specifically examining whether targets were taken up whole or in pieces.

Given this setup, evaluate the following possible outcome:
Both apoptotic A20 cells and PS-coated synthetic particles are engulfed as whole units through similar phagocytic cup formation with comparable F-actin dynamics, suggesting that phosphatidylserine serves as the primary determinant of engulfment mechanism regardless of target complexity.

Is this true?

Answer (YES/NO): NO